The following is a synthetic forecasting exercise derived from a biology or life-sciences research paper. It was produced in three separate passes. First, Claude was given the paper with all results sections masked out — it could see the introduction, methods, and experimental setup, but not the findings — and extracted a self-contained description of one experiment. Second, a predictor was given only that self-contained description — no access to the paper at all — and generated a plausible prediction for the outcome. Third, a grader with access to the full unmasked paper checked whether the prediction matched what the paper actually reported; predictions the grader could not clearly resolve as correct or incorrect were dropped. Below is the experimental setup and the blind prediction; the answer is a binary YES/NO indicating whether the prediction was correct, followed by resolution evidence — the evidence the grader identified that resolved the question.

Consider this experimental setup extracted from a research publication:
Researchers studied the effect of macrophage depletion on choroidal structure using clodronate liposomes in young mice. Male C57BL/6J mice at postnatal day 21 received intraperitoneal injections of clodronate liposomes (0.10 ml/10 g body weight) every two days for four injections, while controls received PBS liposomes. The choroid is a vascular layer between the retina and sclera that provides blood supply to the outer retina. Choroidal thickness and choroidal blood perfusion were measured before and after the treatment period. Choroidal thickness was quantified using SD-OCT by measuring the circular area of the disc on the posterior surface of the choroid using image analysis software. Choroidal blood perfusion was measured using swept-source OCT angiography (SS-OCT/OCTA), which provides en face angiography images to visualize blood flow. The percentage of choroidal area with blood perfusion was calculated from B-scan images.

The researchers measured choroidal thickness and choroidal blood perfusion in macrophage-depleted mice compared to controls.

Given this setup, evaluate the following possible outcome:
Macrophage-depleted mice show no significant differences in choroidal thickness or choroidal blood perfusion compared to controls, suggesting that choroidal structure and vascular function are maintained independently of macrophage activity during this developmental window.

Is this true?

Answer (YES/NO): NO